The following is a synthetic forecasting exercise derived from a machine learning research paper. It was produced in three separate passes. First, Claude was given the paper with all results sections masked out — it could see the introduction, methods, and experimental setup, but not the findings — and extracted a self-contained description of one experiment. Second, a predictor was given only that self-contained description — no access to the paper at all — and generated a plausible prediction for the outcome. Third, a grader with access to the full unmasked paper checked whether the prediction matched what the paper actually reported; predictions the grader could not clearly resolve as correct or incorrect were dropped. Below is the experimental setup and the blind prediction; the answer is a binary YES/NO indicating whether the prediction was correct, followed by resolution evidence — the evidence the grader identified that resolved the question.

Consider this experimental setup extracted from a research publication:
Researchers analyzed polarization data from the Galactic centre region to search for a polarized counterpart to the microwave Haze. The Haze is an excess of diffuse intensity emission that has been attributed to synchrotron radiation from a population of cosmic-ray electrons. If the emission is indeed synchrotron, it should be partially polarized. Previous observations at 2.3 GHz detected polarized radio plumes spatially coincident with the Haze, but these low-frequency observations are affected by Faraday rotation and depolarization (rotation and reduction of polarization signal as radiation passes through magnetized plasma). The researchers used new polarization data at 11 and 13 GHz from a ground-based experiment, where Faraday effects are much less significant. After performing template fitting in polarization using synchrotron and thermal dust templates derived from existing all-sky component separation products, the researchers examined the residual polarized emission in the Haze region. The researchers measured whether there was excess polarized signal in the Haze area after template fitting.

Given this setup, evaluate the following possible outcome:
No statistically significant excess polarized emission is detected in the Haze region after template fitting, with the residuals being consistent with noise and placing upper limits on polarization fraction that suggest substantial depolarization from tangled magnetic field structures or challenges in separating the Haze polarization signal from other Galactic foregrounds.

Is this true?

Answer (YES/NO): NO